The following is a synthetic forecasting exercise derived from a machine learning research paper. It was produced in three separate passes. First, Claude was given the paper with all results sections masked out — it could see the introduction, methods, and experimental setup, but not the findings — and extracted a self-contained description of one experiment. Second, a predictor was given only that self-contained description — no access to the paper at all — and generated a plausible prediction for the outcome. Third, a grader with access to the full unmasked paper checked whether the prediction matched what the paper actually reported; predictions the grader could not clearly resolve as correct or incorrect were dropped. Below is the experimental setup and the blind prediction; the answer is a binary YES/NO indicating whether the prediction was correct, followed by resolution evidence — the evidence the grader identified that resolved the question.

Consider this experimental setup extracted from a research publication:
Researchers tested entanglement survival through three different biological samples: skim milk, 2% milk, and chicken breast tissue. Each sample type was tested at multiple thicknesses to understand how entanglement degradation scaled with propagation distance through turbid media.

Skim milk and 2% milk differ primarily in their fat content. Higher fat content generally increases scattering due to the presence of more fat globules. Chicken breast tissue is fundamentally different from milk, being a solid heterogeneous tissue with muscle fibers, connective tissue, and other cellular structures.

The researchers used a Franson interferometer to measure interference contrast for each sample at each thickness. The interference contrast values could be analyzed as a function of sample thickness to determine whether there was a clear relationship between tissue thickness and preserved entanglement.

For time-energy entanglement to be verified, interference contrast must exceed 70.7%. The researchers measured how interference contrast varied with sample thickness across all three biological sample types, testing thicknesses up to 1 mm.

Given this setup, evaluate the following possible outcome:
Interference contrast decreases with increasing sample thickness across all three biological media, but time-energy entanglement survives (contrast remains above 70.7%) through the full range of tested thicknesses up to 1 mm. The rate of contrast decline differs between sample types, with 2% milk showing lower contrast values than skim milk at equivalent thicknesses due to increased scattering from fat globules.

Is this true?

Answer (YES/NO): NO